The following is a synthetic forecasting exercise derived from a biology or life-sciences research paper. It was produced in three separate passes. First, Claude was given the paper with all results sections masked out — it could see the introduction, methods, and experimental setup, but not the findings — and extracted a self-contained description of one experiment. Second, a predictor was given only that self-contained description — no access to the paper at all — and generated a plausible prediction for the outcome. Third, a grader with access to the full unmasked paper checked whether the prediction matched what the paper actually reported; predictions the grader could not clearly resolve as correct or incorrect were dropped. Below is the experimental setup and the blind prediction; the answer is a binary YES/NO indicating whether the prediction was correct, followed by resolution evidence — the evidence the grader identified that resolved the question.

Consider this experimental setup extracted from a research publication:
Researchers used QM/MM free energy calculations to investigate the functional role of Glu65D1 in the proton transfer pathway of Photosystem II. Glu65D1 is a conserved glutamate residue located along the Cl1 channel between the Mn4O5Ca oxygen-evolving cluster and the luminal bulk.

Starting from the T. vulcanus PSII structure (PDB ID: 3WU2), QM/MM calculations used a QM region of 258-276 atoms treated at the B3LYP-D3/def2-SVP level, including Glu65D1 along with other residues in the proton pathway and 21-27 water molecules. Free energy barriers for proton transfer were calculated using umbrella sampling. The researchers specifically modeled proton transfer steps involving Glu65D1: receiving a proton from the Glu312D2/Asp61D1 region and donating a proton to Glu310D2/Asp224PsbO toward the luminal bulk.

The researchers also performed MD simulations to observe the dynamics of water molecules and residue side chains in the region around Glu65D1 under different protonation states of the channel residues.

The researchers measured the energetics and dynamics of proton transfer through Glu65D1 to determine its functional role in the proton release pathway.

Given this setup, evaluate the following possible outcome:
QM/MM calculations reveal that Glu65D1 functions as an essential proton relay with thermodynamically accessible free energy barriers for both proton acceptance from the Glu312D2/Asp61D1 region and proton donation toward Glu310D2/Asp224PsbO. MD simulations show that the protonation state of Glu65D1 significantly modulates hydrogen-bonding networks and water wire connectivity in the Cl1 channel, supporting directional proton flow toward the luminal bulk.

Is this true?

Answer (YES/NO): YES